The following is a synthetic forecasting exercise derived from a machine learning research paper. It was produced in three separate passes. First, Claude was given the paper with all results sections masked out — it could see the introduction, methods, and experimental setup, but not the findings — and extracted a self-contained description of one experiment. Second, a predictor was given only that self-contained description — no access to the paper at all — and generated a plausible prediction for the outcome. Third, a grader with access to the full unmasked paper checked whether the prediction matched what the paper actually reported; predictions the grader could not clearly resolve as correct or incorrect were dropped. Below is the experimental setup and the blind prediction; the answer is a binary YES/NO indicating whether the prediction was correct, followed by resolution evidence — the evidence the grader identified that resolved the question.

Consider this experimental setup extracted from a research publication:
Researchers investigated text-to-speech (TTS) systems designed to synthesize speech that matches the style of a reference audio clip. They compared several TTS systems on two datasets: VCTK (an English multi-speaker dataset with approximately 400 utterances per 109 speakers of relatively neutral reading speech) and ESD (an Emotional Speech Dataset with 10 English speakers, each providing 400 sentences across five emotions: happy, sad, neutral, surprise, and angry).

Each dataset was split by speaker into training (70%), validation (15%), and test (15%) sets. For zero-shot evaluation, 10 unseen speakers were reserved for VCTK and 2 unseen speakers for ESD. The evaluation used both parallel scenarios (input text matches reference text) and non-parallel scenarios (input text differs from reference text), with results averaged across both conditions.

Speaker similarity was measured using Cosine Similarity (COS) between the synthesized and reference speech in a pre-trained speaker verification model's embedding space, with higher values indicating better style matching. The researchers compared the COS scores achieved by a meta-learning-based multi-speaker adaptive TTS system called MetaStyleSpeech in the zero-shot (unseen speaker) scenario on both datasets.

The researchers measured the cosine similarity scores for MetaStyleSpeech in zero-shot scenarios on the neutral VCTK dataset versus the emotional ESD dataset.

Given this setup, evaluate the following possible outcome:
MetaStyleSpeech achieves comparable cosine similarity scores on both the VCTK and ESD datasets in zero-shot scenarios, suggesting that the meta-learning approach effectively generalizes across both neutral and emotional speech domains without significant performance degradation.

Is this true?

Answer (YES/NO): YES